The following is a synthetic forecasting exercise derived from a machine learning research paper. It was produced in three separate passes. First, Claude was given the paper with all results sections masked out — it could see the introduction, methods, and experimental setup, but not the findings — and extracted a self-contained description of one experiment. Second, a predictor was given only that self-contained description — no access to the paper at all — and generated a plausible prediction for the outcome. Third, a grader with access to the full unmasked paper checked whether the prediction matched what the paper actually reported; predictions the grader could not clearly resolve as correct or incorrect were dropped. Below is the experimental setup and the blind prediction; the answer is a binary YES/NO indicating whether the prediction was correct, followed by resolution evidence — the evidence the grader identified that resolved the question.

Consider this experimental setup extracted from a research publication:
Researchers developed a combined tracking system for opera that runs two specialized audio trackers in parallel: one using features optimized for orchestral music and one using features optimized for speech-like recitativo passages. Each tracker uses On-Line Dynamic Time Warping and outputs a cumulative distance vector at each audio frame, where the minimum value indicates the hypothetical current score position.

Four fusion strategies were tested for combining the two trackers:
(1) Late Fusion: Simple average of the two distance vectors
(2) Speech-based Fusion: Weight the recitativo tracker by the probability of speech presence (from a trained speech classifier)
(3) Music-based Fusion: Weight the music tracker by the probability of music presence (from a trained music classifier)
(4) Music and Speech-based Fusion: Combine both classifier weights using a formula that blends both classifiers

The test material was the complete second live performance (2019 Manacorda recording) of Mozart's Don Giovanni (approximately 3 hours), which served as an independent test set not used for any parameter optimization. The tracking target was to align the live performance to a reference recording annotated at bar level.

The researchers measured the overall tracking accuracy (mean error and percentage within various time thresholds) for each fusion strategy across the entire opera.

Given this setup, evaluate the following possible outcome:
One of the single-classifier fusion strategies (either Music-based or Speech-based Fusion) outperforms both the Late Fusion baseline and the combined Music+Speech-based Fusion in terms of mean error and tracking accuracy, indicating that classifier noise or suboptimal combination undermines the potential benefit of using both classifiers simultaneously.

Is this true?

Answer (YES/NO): NO